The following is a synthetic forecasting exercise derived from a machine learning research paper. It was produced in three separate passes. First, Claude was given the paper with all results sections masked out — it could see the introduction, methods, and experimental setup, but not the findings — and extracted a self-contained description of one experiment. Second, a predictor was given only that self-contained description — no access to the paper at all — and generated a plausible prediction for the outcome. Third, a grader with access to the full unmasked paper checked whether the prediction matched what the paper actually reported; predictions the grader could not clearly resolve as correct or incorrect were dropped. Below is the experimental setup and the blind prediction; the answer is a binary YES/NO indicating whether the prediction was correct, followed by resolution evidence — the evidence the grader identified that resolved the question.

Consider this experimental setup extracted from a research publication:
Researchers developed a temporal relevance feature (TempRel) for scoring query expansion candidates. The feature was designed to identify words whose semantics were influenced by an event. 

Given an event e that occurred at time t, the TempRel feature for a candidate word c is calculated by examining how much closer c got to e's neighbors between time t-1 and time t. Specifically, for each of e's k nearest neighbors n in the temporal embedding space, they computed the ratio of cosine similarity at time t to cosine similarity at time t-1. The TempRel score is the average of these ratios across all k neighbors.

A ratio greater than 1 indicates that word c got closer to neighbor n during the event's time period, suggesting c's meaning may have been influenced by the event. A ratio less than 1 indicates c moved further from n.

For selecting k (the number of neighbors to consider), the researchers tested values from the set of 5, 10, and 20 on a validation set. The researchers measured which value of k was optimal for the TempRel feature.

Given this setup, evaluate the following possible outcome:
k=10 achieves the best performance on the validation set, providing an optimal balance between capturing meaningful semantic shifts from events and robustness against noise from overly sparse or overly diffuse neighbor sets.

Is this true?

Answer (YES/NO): NO